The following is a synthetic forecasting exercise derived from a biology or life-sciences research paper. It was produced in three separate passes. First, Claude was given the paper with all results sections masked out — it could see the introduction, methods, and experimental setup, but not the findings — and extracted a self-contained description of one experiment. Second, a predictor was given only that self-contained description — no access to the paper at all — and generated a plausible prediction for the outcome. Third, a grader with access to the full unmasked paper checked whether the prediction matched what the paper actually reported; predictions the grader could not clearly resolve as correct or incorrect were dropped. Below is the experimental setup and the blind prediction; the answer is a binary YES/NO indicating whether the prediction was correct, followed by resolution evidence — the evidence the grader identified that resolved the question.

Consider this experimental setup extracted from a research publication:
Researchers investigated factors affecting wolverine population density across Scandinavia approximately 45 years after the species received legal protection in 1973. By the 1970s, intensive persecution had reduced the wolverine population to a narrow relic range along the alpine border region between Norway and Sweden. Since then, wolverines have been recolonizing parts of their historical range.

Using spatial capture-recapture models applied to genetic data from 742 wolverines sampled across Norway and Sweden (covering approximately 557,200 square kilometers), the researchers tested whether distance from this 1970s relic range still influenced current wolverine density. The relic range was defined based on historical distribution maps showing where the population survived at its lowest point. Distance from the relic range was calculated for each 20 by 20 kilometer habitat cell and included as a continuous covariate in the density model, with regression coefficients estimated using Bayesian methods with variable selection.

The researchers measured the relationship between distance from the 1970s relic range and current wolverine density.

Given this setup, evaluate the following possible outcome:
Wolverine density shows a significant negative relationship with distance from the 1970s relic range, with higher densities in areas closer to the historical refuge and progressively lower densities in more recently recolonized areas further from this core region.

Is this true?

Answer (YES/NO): YES